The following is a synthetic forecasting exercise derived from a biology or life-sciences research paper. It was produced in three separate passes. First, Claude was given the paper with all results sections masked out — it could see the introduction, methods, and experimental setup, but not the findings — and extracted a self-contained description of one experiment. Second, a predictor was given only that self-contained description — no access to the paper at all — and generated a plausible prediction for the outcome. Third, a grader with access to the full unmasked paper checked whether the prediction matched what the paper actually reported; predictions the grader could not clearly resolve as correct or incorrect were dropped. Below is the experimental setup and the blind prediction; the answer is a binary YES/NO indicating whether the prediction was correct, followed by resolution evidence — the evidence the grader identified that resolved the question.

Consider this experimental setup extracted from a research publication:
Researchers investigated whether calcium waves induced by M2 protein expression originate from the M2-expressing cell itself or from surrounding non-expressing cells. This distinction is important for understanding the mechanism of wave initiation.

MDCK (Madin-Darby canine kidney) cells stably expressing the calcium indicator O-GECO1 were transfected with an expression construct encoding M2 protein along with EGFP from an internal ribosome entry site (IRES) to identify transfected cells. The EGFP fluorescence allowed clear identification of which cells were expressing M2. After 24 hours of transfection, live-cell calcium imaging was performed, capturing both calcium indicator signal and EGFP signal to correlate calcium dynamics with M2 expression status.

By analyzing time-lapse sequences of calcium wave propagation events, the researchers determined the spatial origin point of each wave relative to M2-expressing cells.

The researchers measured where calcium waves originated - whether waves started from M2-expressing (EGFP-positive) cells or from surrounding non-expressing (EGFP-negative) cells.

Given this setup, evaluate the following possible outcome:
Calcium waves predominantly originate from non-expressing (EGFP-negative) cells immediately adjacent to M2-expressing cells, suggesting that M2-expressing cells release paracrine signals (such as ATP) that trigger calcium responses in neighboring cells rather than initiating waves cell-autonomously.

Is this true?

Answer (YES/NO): NO